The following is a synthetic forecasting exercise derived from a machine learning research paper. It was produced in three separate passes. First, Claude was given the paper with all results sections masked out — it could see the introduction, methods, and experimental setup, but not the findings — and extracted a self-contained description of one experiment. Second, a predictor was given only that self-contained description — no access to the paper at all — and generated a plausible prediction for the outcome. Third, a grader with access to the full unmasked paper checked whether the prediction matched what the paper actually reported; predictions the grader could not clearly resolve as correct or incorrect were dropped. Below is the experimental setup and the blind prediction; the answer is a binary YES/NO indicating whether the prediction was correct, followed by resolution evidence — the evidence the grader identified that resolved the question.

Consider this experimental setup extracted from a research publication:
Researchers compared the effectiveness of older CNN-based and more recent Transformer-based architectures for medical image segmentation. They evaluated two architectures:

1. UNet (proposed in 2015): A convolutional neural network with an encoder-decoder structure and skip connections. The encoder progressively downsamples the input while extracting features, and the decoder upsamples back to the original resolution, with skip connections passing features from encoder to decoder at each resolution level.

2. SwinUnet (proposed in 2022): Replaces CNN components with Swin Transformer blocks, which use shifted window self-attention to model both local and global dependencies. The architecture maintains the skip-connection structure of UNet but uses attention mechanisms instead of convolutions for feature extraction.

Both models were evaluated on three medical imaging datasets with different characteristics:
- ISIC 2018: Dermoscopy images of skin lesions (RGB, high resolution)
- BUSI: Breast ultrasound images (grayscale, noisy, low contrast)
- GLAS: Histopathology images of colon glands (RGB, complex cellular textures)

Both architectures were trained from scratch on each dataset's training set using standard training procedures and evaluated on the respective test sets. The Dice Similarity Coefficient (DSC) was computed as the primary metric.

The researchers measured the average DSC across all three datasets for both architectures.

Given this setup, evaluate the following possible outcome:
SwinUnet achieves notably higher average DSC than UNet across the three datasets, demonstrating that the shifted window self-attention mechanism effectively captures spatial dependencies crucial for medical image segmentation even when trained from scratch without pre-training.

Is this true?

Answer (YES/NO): NO